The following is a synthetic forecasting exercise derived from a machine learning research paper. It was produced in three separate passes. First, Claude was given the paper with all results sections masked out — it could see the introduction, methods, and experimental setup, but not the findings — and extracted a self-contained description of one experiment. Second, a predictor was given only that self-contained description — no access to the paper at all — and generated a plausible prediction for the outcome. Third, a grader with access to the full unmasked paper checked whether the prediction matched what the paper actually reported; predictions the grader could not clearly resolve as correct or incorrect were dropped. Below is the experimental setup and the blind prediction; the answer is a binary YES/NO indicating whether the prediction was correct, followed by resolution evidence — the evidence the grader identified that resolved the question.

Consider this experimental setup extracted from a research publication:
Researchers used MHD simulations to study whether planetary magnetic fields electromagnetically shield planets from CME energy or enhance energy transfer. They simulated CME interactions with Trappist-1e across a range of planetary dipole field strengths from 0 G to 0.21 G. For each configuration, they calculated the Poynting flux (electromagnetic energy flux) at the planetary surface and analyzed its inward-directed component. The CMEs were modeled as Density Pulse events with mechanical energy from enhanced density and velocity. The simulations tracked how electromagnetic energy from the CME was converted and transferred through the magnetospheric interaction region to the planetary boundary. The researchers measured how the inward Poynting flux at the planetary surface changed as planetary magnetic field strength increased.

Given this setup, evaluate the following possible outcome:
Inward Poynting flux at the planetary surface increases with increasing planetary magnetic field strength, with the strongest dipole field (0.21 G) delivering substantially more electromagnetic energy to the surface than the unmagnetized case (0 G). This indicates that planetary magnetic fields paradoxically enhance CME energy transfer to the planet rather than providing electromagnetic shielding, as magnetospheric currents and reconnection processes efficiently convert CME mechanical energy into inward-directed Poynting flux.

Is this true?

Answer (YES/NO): YES